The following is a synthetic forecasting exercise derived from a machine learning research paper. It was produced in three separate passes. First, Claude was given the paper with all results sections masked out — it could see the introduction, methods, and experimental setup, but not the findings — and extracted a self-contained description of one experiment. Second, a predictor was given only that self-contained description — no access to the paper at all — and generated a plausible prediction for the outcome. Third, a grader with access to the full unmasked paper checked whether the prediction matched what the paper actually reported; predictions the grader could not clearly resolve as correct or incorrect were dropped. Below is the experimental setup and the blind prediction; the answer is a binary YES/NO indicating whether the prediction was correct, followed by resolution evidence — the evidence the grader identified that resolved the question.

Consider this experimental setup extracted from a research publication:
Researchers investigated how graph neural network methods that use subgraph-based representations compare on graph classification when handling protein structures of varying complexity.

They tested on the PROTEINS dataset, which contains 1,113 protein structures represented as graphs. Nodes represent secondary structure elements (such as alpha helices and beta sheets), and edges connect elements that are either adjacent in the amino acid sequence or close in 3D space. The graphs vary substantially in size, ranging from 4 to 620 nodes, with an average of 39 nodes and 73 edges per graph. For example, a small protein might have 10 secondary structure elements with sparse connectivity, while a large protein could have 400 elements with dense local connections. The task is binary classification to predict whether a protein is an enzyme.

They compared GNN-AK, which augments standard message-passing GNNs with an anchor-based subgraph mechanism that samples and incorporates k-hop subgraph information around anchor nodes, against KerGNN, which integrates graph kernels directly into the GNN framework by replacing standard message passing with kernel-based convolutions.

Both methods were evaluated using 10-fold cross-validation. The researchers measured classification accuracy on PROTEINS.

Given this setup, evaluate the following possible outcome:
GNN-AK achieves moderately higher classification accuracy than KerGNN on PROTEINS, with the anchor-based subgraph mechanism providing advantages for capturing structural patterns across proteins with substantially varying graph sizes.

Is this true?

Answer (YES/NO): YES